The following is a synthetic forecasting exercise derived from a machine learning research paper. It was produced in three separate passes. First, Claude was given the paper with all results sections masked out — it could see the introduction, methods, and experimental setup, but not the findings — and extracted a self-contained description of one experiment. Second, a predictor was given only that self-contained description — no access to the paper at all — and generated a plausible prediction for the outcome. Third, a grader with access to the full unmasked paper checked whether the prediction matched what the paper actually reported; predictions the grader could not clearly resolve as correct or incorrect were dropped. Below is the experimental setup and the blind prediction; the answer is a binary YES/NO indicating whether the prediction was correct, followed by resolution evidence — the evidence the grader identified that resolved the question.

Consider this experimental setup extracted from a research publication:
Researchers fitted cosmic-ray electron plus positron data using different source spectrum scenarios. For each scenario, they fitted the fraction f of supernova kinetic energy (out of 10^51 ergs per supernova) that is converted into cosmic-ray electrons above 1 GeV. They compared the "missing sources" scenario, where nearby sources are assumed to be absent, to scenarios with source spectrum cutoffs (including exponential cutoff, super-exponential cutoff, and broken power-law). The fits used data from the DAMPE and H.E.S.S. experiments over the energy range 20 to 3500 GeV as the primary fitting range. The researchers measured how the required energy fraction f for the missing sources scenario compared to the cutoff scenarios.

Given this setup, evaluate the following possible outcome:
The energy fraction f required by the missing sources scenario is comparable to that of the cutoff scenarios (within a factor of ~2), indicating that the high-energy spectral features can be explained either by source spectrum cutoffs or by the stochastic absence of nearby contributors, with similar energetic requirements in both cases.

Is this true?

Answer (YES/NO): NO